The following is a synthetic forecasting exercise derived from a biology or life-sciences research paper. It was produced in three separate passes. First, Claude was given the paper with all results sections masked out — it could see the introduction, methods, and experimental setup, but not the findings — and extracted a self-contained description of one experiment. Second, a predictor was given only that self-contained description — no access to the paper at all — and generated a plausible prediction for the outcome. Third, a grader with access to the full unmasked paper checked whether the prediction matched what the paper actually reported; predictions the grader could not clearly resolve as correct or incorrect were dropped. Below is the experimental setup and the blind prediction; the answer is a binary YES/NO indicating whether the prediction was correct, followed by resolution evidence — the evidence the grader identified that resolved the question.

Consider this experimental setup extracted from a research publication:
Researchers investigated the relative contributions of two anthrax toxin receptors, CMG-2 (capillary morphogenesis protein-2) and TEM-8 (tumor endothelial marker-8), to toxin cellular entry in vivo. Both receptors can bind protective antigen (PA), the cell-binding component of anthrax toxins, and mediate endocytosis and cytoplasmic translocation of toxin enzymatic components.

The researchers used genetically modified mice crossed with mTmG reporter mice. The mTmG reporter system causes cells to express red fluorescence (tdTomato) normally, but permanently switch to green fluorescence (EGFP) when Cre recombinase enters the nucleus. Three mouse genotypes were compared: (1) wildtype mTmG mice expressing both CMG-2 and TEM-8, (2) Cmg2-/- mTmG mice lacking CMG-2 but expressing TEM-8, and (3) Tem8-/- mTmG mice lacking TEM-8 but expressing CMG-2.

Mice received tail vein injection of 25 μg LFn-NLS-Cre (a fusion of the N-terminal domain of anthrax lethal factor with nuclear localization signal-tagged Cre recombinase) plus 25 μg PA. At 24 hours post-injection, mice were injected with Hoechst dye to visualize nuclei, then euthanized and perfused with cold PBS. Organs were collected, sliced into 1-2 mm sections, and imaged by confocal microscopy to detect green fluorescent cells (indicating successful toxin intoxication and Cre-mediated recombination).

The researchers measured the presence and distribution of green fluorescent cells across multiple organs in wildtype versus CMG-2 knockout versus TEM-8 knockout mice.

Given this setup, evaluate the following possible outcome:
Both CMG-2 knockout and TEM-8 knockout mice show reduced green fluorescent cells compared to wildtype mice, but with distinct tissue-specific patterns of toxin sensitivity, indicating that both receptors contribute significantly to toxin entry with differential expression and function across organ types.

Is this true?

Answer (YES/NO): YES